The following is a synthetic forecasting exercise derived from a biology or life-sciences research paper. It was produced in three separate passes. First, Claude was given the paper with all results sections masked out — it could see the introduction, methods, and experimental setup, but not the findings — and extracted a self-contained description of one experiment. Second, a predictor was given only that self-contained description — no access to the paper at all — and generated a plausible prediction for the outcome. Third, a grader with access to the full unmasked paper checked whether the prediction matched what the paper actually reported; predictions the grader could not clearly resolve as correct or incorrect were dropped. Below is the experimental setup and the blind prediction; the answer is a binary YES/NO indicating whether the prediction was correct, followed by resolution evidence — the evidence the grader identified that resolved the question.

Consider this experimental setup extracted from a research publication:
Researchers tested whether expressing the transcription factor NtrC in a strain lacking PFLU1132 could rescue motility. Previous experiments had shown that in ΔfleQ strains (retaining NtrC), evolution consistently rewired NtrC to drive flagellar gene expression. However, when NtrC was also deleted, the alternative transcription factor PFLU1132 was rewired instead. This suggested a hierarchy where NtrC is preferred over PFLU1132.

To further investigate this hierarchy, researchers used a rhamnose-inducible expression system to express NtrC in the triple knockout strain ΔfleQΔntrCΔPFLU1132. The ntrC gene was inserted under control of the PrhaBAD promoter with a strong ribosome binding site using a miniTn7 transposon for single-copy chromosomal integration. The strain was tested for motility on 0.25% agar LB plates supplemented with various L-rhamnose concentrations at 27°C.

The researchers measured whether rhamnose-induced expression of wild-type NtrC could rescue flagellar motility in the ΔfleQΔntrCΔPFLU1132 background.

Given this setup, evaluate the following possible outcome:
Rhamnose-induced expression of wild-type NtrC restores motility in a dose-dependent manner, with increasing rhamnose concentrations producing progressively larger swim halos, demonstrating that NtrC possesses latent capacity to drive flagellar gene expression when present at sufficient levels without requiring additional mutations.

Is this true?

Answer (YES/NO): NO